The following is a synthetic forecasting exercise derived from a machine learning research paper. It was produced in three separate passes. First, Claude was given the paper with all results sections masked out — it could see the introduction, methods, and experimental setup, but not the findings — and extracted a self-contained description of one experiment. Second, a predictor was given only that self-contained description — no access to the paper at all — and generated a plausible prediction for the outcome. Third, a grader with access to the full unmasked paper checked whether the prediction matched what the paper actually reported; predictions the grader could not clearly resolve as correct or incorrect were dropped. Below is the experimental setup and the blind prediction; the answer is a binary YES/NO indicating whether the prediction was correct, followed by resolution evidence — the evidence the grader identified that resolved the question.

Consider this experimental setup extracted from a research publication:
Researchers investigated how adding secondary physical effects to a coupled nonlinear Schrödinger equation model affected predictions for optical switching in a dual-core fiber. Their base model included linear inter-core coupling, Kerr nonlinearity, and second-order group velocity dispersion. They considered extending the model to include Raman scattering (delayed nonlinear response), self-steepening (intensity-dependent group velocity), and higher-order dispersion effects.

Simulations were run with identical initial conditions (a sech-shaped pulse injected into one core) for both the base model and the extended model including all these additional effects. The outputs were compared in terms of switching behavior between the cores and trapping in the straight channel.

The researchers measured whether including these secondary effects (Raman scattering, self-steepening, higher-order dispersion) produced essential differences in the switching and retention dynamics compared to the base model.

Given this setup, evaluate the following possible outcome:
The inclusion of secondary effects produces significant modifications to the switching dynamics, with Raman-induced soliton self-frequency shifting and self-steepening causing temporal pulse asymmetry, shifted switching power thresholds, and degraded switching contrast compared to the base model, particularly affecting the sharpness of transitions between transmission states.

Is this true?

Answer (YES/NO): NO